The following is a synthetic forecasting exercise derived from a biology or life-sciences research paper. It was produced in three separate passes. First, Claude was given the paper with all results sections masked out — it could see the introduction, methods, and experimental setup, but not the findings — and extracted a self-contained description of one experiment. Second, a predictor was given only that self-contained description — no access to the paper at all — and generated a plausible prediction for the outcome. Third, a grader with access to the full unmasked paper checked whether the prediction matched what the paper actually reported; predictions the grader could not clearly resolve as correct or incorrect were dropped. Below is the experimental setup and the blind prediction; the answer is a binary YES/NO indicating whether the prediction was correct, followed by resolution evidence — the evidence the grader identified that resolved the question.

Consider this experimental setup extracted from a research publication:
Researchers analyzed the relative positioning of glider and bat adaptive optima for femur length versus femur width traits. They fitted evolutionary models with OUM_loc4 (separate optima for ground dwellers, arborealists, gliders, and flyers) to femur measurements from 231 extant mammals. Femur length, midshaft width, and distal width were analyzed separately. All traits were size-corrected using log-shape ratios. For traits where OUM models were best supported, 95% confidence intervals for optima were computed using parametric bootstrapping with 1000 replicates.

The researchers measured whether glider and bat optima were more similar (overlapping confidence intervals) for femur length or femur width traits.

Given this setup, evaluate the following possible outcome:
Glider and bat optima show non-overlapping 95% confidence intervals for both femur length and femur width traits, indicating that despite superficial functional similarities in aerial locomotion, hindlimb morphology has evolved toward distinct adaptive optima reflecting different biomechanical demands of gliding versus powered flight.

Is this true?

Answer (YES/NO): NO